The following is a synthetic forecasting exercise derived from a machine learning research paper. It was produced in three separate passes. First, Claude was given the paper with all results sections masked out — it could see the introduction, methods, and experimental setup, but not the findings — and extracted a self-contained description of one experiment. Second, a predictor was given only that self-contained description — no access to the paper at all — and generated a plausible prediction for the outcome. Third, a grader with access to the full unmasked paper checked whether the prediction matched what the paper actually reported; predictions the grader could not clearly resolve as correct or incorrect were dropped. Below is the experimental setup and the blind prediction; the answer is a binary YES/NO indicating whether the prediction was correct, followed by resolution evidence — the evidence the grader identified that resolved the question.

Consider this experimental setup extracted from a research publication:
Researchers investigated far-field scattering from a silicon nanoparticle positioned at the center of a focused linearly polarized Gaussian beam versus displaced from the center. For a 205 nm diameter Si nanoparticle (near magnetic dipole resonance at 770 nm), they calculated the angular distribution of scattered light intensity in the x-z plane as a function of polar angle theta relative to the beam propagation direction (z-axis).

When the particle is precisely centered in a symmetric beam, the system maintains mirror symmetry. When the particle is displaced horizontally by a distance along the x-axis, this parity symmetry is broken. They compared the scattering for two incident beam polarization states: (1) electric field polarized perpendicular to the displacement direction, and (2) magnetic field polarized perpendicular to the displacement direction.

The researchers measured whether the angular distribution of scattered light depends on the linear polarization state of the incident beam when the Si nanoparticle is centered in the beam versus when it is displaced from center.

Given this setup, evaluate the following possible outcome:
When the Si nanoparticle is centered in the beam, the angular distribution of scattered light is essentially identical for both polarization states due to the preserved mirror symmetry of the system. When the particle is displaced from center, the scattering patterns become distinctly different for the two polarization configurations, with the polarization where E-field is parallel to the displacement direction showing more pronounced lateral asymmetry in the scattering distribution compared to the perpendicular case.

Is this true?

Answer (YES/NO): NO